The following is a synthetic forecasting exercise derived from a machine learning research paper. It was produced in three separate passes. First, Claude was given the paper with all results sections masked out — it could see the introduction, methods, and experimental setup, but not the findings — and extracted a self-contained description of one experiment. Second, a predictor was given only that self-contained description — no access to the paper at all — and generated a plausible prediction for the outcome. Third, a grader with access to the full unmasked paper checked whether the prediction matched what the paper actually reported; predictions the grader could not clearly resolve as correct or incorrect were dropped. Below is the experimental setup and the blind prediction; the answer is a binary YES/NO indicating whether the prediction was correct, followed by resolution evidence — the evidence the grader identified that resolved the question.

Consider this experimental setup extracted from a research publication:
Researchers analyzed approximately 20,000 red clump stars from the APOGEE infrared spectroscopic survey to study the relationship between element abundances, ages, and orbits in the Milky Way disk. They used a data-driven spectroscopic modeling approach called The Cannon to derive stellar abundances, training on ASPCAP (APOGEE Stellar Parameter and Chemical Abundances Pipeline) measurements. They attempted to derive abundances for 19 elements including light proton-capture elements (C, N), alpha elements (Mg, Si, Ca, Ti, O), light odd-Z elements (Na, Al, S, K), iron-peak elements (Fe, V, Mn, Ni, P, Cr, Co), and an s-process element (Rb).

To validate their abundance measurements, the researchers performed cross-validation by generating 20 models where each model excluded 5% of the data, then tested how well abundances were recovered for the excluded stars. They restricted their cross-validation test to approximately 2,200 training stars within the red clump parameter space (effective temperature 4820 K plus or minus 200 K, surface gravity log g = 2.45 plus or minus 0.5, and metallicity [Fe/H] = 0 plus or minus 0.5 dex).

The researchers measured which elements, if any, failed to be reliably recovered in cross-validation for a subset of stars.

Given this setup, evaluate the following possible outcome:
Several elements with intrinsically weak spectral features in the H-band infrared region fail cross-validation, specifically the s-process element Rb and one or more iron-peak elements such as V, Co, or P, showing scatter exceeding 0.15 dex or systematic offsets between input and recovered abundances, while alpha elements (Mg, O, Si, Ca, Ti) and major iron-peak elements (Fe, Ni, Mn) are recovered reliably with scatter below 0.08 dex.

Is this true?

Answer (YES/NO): NO